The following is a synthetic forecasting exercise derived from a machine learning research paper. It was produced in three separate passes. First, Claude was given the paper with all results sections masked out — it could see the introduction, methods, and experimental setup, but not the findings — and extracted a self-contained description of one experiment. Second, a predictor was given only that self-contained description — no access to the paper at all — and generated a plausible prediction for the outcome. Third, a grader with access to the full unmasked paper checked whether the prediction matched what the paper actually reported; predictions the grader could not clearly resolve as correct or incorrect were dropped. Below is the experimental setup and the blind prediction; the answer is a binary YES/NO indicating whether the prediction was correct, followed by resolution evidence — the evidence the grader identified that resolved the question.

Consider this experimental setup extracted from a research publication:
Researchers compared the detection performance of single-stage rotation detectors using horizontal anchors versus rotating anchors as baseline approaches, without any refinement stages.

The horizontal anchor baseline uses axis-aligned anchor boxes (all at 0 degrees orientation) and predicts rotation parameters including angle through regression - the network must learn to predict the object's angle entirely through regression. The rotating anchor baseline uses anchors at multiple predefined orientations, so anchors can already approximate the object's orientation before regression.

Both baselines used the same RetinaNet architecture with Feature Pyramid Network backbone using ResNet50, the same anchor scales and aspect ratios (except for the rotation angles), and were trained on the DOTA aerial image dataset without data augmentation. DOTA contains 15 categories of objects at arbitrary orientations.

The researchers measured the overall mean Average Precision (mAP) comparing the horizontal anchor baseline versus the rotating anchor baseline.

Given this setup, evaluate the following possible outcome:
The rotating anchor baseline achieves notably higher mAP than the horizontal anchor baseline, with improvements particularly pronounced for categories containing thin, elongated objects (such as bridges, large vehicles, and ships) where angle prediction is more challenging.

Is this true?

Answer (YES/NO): NO